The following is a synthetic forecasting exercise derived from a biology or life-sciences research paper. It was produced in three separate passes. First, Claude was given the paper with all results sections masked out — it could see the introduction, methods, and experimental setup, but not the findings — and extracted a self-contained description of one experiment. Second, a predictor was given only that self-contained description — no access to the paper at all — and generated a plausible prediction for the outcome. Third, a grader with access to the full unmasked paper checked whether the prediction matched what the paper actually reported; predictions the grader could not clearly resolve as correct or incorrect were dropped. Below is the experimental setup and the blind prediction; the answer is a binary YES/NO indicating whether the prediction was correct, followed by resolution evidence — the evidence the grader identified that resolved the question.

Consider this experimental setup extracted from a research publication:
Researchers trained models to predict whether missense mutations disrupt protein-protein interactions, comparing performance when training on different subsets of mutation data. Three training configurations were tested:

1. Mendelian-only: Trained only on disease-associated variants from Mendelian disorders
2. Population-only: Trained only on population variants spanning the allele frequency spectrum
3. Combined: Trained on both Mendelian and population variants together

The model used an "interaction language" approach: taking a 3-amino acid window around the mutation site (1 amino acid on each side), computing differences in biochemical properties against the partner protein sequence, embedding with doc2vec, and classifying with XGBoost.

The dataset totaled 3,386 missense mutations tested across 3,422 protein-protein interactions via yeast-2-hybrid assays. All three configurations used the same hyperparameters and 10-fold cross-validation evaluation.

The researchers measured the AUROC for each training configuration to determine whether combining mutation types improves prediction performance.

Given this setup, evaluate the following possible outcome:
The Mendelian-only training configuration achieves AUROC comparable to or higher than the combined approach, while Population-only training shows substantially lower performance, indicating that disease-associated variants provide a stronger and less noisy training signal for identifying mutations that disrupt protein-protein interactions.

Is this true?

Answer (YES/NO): YES